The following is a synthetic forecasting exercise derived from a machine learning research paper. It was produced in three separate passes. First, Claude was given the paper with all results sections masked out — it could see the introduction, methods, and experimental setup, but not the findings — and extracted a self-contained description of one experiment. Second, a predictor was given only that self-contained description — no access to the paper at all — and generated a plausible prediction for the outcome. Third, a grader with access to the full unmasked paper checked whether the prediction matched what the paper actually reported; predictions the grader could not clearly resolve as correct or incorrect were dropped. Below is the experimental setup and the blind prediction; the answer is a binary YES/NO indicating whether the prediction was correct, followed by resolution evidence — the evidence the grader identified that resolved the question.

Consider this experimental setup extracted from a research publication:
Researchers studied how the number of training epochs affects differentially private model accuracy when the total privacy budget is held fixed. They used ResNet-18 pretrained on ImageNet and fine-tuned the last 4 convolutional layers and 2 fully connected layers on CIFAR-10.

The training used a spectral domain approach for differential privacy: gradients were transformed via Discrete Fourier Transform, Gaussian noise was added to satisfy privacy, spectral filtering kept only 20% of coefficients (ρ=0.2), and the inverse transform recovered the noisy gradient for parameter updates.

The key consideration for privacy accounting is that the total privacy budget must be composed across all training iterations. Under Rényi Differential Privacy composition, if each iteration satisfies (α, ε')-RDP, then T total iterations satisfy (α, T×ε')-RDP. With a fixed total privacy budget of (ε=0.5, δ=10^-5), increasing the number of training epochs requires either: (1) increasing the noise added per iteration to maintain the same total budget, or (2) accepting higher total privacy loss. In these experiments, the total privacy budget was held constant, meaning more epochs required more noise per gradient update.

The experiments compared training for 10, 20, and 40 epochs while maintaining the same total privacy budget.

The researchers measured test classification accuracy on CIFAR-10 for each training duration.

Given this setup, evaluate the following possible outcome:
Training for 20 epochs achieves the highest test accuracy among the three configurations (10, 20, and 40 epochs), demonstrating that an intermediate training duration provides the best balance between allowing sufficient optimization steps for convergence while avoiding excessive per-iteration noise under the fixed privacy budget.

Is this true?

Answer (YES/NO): NO